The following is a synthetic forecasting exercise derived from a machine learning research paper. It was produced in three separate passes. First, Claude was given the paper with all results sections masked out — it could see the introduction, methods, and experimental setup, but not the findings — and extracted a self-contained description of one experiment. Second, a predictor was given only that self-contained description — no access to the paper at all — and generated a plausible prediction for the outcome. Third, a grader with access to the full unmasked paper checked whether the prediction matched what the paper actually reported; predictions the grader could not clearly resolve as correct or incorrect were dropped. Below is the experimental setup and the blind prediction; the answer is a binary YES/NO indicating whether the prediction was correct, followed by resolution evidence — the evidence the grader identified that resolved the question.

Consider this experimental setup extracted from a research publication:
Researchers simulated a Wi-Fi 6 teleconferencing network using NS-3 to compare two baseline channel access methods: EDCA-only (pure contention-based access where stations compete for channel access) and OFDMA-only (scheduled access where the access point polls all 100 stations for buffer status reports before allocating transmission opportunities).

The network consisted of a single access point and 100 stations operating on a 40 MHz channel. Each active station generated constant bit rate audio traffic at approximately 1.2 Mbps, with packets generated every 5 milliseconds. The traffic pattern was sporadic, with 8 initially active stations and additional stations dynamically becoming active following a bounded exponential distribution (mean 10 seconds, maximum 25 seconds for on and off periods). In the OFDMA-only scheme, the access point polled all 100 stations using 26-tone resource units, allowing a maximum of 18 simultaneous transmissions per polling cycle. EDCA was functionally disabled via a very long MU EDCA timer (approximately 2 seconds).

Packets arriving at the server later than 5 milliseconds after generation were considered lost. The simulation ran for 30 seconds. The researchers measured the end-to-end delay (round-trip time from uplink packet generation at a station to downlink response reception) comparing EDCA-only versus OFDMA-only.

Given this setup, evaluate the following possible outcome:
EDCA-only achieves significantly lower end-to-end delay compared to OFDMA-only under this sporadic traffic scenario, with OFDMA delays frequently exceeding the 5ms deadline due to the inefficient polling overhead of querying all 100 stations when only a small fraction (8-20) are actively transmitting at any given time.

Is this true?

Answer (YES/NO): YES